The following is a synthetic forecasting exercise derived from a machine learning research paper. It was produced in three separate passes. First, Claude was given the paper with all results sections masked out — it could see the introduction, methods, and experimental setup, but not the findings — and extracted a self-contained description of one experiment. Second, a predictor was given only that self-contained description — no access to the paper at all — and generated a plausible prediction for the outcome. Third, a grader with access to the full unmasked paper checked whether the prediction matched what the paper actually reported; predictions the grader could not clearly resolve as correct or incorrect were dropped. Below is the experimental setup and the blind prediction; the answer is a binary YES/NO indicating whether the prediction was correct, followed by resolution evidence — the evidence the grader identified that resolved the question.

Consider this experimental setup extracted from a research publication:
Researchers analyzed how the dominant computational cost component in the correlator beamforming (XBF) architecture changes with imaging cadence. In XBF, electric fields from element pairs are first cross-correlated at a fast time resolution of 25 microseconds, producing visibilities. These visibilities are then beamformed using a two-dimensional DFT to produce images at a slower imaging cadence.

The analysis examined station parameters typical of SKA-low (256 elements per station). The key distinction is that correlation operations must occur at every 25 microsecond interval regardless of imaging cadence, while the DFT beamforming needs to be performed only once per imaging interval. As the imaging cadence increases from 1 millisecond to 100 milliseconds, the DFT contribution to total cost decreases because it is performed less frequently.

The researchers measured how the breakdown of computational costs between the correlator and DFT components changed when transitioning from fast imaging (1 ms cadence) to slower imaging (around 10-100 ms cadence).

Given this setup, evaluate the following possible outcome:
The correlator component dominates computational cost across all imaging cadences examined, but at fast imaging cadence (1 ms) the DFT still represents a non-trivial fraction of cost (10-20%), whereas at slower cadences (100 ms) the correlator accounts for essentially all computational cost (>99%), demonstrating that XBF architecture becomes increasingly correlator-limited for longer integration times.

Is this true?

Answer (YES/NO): NO